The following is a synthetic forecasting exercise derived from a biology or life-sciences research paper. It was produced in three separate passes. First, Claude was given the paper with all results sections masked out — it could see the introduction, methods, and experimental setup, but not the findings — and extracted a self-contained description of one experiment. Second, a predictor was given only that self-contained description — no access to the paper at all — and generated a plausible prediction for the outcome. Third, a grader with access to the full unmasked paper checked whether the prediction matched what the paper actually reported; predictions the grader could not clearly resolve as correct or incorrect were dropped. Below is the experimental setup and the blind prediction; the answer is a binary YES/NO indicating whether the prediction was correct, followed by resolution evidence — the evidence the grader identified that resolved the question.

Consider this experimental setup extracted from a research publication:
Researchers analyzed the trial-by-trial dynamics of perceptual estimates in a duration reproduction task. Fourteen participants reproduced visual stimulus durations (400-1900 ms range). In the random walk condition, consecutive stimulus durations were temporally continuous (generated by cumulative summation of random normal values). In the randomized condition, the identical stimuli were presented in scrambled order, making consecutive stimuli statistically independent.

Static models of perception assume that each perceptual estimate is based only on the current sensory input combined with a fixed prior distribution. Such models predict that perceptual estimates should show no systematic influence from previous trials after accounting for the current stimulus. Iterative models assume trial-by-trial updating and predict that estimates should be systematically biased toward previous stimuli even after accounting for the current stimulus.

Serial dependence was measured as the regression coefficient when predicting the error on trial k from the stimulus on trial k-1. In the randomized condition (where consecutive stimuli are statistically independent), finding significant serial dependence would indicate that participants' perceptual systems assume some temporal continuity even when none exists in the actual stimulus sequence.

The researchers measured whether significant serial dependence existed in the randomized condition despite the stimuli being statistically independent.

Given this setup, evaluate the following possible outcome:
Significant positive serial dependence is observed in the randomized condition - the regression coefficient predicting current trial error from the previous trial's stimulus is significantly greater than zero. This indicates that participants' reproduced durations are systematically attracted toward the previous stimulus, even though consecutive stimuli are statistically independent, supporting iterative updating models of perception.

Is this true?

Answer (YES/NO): YES